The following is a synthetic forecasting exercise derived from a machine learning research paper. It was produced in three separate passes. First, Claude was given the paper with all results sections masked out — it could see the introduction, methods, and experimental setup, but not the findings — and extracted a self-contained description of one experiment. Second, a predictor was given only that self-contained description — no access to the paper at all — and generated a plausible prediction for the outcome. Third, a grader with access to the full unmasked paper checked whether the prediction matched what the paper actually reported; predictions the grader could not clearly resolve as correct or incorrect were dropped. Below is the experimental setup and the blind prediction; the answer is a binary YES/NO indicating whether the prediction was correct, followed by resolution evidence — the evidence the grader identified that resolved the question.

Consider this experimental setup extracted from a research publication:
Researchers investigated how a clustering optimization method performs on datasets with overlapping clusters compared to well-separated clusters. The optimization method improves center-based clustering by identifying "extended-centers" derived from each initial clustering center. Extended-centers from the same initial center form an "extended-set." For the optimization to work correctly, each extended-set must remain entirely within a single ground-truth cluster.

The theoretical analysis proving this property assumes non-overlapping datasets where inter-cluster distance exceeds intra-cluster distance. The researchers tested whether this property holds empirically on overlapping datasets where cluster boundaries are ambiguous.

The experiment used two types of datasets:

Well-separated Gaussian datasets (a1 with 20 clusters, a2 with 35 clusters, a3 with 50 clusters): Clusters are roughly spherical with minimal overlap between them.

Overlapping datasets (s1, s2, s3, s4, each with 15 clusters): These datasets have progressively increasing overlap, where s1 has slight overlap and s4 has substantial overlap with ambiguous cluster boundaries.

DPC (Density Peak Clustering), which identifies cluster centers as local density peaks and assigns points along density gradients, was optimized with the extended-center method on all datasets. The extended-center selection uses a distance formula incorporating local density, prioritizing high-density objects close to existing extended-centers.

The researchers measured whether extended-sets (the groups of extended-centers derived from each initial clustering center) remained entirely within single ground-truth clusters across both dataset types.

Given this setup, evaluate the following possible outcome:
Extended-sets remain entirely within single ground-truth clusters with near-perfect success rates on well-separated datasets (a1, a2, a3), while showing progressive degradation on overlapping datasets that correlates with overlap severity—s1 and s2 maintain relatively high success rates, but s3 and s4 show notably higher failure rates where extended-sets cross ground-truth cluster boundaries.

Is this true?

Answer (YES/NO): NO